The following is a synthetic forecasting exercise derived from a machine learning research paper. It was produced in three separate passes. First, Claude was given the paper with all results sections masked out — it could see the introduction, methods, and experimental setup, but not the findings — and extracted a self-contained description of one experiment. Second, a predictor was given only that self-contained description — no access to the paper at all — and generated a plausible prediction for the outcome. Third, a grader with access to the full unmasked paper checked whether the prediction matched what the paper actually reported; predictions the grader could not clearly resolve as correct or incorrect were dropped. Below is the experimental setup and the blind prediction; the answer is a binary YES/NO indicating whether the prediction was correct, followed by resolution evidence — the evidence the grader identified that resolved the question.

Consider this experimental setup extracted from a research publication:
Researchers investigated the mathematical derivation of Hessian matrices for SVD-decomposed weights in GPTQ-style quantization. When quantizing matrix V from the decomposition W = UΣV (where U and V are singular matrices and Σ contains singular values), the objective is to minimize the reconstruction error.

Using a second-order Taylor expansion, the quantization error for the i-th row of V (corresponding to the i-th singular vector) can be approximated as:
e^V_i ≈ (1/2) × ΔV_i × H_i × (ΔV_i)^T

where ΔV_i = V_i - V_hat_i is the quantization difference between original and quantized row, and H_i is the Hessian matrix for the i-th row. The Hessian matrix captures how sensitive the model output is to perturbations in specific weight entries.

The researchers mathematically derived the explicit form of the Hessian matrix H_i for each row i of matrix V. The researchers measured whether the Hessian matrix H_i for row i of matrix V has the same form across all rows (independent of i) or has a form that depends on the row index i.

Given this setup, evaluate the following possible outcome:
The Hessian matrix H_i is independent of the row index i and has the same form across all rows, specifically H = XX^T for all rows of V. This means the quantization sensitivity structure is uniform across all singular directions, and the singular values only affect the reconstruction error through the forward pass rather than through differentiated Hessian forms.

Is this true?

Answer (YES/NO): NO